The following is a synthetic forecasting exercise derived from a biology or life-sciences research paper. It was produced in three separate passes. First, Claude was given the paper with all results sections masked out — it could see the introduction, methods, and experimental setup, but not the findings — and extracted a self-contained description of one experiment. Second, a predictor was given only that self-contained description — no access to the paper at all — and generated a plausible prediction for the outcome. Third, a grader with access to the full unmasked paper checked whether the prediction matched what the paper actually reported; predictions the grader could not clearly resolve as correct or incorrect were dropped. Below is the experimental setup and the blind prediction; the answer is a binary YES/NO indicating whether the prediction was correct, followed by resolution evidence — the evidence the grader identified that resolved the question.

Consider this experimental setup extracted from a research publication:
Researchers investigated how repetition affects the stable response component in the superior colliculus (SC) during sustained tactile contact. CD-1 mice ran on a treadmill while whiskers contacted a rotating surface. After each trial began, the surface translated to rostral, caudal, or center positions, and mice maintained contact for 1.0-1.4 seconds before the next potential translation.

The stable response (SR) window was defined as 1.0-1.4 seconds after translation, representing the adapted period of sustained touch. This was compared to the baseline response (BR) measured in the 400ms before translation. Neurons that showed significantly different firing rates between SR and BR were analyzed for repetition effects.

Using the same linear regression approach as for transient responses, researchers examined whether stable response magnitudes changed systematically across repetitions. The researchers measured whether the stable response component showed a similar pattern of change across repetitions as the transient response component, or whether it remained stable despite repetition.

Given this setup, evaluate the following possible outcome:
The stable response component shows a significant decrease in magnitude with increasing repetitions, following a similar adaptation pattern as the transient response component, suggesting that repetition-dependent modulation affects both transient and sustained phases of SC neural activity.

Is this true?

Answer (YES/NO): NO